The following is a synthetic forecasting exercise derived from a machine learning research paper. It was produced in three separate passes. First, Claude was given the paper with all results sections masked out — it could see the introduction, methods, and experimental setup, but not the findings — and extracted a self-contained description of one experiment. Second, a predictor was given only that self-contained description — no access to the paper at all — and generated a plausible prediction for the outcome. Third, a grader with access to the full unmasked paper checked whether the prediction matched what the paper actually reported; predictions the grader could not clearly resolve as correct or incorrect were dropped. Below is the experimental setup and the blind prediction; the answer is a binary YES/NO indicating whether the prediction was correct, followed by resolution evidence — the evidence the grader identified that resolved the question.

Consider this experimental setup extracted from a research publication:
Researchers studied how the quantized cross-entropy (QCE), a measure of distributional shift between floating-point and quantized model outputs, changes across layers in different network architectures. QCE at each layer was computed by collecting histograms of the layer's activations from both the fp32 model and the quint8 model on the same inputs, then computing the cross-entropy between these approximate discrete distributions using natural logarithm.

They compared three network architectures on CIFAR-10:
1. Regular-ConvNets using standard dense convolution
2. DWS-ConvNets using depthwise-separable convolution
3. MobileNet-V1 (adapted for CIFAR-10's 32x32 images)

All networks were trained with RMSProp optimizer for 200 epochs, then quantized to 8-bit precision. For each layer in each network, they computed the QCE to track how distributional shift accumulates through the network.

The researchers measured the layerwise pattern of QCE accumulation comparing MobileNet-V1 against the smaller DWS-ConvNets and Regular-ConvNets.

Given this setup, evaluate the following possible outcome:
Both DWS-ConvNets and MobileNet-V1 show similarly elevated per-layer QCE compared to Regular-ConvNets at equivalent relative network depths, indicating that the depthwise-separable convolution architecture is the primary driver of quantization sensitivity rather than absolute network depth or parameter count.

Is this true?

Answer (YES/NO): NO